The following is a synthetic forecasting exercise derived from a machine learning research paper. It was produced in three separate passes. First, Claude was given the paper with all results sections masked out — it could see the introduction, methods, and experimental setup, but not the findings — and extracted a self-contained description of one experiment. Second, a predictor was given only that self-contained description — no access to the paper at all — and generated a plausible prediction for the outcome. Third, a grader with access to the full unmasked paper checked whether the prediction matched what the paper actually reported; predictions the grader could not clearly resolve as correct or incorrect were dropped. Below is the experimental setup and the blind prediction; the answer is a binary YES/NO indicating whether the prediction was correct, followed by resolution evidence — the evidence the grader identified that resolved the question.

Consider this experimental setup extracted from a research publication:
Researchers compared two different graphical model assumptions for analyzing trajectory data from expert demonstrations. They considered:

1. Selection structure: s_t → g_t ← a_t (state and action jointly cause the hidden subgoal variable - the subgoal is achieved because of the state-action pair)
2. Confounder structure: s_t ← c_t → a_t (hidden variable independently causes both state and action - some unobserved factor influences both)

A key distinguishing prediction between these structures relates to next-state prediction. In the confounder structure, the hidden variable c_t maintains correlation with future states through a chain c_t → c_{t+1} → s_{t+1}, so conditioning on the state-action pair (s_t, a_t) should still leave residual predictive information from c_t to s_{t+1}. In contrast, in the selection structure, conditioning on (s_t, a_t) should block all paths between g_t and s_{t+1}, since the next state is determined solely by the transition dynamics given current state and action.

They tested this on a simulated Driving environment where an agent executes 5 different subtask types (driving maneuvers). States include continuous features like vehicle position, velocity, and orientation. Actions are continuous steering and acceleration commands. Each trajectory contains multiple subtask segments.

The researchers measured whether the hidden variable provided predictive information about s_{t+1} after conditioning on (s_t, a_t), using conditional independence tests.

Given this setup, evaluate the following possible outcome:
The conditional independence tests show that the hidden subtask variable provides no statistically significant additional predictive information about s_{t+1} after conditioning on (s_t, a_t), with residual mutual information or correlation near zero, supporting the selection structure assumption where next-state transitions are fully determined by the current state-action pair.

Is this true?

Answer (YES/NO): YES